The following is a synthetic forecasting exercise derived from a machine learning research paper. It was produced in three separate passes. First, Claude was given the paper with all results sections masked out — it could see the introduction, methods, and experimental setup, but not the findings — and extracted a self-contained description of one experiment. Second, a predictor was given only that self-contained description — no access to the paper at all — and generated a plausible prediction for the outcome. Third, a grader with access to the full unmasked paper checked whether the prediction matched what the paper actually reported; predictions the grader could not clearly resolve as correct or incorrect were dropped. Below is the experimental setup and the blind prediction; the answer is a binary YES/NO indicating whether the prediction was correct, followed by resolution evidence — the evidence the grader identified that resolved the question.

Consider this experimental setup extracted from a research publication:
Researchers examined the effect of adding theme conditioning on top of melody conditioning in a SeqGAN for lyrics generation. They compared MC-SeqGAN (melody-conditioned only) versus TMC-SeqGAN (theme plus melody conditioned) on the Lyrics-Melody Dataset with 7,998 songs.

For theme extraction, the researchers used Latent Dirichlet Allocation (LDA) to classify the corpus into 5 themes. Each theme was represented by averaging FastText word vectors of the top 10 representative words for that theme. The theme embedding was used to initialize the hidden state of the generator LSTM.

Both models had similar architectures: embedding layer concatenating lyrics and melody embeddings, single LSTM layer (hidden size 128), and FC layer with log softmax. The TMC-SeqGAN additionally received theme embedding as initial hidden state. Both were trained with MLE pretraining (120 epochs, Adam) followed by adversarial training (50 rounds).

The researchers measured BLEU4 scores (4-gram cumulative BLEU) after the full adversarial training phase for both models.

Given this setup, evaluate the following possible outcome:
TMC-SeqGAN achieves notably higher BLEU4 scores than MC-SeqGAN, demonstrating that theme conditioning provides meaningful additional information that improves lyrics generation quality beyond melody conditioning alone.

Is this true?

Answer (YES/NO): NO